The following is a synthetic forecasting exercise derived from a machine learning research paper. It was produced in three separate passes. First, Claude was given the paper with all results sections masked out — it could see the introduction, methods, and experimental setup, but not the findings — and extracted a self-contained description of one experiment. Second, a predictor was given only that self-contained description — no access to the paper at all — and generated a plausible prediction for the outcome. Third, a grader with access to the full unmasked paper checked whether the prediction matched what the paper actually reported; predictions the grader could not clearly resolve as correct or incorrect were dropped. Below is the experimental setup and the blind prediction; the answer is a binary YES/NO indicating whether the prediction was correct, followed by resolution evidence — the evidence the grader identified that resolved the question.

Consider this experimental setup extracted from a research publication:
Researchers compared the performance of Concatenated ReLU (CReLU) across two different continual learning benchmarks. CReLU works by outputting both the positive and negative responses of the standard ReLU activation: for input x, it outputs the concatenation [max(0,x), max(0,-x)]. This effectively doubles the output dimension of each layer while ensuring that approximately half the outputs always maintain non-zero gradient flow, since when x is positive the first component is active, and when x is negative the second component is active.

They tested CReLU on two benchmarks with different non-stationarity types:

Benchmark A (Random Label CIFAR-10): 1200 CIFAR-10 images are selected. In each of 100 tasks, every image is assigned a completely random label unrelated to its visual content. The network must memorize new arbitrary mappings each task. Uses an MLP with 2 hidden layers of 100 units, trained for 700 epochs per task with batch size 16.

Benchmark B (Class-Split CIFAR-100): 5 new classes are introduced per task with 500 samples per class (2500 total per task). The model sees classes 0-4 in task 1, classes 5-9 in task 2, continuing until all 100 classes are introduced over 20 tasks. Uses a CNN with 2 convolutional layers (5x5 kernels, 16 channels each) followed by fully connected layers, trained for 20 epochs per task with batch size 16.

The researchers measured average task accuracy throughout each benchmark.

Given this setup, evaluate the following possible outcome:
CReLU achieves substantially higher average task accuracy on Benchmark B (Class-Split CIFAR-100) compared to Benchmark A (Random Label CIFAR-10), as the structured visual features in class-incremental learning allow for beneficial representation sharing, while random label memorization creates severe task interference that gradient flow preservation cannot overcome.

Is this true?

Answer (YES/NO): NO